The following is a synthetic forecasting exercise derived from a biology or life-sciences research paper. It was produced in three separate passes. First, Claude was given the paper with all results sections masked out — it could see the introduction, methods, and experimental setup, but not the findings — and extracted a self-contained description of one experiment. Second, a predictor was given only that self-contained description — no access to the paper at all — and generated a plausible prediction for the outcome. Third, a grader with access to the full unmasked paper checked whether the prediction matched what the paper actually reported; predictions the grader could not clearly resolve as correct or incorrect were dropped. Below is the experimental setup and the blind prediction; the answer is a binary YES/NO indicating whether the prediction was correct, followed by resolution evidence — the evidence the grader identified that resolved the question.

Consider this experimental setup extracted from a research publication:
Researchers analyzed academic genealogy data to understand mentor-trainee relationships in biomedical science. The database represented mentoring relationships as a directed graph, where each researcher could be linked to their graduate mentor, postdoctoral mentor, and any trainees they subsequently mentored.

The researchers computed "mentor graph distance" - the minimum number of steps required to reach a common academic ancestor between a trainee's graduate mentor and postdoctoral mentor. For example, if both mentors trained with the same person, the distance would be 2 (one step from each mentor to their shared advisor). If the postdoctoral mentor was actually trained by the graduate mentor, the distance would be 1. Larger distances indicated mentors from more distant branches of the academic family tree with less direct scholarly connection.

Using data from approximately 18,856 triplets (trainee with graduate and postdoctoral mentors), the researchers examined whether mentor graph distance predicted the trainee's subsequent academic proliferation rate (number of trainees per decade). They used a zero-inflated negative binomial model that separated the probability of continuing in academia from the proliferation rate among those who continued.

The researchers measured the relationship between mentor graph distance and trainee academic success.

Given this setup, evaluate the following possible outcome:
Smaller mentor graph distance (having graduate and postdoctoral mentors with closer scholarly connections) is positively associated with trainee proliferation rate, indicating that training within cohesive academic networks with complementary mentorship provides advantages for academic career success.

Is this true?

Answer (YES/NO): NO